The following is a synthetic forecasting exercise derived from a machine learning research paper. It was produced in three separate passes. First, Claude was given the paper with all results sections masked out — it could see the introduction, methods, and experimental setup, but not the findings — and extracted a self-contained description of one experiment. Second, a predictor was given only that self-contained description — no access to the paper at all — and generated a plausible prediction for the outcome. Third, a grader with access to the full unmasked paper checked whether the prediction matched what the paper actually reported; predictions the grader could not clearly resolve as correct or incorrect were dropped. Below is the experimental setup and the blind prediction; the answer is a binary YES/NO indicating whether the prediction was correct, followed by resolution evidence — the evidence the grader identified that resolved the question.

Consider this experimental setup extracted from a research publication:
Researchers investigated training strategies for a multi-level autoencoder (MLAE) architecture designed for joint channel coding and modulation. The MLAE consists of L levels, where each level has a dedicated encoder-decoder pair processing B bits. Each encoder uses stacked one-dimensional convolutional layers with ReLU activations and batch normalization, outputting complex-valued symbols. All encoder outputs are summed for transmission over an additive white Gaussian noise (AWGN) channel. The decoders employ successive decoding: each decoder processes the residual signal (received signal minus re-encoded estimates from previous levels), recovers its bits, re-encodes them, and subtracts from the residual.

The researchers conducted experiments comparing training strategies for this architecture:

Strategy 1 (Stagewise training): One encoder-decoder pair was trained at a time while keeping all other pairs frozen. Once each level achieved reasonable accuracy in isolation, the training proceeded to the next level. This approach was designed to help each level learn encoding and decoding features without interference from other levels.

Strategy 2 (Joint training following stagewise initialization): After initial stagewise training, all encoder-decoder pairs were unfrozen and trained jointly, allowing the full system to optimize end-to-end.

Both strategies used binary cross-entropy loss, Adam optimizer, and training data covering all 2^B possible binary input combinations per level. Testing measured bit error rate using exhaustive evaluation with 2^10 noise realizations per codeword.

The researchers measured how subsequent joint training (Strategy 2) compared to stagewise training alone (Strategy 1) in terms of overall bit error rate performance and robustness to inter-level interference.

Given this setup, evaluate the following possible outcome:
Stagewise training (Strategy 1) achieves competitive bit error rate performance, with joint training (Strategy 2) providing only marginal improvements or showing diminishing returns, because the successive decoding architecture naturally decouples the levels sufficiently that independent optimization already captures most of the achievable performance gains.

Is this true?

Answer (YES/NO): NO